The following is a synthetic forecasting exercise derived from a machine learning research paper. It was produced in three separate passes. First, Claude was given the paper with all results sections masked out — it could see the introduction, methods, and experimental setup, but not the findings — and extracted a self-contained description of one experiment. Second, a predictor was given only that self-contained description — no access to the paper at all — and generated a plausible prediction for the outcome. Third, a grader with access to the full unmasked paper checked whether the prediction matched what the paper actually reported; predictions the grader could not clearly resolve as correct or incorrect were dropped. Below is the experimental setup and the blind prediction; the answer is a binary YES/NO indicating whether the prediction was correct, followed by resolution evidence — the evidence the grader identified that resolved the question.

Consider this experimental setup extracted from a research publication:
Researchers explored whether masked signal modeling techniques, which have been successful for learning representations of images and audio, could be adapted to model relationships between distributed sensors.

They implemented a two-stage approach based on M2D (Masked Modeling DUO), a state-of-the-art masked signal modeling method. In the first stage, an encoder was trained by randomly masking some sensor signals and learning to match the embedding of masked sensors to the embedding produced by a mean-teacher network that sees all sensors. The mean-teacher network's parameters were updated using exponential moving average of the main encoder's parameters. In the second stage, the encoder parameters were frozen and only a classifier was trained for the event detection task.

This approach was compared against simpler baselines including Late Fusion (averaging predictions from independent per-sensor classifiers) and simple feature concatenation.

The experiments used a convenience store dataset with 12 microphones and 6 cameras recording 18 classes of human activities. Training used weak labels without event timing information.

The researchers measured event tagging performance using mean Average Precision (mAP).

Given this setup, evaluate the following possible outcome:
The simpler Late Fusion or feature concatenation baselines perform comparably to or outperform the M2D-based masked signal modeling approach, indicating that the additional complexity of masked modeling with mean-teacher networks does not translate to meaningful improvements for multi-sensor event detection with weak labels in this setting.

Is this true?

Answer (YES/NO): YES